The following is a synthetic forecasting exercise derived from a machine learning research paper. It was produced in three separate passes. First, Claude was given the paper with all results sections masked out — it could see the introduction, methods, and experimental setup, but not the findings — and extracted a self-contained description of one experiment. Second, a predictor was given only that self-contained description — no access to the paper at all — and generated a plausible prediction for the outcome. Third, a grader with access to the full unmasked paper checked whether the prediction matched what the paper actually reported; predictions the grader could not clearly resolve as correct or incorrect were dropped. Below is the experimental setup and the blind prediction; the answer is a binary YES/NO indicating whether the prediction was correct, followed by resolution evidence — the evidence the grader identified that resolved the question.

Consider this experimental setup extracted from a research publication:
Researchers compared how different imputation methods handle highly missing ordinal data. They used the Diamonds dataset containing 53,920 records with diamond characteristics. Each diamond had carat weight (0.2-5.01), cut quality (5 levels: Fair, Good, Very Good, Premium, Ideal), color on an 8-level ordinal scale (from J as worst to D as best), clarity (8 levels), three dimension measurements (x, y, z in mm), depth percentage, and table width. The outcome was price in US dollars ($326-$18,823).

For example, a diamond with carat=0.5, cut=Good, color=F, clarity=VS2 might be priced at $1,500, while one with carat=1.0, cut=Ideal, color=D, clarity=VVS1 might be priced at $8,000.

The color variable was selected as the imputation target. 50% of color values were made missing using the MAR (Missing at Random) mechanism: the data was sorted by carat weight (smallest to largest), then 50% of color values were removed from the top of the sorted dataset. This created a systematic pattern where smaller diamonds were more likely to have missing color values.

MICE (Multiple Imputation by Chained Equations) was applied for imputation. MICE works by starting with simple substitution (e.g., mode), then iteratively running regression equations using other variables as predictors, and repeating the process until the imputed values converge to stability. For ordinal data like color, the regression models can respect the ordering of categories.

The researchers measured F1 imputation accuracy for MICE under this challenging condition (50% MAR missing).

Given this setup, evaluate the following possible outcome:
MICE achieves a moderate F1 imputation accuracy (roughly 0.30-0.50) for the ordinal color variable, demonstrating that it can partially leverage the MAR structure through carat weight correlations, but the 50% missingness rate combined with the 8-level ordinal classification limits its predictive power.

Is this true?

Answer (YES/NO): NO